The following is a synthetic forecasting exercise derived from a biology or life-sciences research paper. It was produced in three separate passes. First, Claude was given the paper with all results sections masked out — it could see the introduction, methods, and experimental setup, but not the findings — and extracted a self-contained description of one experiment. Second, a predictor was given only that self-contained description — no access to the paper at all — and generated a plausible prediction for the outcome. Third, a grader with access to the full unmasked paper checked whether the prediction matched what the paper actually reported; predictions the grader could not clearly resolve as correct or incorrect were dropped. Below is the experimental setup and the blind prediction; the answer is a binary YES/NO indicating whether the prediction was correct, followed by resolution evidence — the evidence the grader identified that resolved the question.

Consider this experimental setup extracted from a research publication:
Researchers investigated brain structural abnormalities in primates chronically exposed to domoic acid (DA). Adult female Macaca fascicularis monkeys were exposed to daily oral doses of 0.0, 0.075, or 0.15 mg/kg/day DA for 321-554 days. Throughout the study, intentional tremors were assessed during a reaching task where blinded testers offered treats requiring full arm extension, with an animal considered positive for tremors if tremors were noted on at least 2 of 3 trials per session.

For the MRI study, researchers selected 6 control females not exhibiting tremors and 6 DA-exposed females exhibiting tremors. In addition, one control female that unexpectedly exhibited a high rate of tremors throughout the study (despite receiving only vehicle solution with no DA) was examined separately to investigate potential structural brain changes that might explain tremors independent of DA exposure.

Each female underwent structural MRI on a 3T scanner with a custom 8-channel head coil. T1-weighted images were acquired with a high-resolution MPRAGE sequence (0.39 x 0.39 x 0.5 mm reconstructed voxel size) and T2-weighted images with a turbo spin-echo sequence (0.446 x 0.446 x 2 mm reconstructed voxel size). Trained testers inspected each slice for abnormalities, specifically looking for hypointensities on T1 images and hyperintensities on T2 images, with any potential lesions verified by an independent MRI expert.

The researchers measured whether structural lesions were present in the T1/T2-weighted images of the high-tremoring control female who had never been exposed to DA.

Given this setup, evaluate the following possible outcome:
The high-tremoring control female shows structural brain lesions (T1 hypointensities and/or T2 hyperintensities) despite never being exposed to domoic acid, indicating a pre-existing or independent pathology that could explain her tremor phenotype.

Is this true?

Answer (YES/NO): YES